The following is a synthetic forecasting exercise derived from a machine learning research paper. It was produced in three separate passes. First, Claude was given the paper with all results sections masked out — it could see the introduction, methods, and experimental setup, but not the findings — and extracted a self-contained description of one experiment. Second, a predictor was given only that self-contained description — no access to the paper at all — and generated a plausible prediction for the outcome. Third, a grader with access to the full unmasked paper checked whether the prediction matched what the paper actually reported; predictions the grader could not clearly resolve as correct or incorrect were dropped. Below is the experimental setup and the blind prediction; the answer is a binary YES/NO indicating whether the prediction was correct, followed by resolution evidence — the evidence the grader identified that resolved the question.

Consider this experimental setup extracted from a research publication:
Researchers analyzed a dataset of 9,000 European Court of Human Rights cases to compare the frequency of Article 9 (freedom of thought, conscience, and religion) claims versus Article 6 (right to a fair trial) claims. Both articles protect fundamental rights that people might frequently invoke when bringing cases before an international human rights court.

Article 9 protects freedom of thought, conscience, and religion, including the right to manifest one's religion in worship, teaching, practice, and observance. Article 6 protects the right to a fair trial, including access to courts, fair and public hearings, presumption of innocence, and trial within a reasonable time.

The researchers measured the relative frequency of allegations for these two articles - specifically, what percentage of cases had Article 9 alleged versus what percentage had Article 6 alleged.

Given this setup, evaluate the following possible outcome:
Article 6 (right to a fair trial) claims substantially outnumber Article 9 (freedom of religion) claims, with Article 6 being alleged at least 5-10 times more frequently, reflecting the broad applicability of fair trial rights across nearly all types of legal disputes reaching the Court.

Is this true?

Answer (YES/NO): YES